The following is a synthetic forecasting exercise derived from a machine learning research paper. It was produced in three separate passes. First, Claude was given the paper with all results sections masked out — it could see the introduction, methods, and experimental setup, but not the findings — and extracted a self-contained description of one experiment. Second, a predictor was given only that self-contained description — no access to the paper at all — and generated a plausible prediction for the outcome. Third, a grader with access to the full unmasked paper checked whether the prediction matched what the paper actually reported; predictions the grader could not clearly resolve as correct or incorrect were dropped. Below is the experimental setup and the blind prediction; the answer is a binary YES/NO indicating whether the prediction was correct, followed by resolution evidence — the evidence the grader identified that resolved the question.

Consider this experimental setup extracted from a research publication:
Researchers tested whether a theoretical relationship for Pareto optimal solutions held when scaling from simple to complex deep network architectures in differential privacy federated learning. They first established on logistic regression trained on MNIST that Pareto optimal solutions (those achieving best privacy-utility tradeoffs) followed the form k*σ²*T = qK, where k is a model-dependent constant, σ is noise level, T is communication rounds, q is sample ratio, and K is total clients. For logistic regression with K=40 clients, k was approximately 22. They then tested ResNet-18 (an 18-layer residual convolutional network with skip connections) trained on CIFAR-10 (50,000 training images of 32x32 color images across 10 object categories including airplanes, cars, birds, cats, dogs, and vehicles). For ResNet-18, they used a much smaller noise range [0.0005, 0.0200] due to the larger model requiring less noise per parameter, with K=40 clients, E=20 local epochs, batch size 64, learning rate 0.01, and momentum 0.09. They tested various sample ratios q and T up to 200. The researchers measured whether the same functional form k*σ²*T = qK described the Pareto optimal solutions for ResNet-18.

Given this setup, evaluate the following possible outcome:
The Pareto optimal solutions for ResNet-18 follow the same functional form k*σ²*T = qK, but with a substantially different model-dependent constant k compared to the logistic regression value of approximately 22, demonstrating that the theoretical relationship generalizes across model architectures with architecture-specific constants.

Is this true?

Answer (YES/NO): YES